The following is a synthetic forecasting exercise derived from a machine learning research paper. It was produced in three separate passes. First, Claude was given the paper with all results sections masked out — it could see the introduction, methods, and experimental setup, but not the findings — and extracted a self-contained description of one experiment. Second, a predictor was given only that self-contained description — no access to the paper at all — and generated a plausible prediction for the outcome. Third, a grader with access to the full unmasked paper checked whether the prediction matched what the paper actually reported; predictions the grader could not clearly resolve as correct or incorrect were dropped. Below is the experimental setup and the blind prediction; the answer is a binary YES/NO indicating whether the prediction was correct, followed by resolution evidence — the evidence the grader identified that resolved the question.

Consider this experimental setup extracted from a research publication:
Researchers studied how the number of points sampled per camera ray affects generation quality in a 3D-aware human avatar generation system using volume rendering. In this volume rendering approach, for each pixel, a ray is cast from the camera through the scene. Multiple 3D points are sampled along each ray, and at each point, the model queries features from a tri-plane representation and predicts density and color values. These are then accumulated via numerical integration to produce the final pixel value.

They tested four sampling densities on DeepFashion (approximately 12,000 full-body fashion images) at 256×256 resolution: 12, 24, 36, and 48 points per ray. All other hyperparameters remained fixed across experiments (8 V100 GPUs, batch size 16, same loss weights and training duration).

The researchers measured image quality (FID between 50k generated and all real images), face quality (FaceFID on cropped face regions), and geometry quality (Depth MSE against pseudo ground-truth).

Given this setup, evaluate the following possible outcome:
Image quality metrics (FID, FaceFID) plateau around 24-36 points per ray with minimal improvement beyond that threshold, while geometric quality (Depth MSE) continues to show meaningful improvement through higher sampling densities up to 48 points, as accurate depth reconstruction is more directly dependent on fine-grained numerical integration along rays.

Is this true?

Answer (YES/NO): NO